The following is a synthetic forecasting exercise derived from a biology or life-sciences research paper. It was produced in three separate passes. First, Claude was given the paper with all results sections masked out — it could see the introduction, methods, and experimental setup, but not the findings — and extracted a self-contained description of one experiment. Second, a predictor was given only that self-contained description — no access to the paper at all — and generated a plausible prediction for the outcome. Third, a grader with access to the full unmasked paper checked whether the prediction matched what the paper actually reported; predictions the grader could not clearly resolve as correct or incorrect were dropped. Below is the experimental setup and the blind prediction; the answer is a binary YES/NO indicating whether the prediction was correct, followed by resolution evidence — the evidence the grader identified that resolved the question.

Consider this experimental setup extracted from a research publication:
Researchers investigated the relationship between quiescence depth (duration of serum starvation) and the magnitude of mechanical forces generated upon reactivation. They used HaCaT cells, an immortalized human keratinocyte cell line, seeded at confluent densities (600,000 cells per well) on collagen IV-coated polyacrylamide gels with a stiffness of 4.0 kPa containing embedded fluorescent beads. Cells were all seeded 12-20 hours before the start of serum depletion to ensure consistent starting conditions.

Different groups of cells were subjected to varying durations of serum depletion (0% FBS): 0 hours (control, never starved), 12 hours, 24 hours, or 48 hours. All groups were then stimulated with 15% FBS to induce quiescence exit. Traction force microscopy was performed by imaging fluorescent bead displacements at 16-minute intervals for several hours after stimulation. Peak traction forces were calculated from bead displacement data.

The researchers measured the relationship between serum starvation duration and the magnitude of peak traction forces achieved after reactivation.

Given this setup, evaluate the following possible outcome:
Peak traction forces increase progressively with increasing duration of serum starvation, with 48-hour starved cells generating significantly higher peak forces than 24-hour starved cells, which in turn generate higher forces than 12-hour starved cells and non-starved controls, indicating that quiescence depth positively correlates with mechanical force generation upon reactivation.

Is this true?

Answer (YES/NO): YES